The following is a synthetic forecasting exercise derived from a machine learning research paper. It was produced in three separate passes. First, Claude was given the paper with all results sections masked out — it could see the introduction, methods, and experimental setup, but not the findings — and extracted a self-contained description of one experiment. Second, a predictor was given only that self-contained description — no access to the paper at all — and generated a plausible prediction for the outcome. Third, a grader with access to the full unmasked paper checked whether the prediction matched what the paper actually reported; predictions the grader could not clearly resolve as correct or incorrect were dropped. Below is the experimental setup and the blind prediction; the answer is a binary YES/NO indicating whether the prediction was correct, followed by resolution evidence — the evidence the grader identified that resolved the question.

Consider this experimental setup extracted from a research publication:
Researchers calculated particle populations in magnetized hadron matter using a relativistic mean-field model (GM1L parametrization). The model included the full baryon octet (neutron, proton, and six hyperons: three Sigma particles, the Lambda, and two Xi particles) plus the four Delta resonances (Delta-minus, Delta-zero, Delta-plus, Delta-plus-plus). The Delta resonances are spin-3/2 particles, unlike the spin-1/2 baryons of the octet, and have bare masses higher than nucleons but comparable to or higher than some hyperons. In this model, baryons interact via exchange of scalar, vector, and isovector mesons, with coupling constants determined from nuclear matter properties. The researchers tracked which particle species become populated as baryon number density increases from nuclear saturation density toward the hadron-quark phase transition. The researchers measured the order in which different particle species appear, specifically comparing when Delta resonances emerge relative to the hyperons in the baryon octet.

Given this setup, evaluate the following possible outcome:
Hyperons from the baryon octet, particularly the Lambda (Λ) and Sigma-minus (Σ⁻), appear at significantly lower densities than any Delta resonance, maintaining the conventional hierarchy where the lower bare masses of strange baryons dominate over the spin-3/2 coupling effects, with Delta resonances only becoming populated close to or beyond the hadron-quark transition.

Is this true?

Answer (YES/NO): NO